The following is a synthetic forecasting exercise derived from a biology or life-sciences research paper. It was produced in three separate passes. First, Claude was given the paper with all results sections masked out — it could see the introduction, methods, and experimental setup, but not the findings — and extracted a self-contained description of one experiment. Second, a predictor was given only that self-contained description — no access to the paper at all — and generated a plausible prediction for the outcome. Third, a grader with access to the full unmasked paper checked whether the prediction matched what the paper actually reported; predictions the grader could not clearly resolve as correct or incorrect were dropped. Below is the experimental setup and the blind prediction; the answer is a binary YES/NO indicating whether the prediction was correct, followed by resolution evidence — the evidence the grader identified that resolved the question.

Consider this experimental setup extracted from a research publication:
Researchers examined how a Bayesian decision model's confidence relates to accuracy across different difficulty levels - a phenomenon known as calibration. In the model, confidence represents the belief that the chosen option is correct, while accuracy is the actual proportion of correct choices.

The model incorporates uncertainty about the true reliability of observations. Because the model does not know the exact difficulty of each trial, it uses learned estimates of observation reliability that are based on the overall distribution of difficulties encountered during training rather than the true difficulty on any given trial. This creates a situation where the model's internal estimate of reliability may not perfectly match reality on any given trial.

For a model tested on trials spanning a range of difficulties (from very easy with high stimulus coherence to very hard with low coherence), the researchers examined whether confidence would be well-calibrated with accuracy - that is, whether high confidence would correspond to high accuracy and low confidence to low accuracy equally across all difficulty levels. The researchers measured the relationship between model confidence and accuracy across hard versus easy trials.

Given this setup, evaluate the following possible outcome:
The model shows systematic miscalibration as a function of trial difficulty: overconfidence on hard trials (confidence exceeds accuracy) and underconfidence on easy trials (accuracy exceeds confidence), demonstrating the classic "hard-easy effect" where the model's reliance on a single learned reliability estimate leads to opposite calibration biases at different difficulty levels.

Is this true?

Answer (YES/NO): YES